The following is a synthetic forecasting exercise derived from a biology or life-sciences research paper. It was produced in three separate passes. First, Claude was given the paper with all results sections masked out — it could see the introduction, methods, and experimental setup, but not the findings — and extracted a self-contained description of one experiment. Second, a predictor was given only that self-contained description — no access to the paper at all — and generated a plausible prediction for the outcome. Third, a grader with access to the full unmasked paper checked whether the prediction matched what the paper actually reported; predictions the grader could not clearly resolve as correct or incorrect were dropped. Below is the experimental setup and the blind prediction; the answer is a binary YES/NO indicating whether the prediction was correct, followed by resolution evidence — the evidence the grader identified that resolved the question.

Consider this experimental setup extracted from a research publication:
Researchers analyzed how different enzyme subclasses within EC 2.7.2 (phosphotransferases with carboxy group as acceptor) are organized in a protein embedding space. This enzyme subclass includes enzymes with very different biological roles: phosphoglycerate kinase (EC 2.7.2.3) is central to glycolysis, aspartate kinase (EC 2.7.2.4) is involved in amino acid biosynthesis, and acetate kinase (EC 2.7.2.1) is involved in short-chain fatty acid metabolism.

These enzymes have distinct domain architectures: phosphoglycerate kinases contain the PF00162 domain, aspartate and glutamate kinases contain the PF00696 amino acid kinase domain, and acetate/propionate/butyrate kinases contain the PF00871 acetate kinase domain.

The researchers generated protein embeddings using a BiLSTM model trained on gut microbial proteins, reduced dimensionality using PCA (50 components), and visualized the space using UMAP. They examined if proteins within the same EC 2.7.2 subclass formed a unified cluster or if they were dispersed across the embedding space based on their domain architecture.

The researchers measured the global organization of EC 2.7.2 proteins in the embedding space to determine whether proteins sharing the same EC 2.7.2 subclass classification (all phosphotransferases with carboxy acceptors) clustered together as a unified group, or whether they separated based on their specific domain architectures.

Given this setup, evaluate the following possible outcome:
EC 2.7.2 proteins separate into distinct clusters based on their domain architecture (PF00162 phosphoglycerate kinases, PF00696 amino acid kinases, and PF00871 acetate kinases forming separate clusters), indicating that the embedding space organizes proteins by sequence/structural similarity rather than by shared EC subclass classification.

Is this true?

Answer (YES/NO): YES